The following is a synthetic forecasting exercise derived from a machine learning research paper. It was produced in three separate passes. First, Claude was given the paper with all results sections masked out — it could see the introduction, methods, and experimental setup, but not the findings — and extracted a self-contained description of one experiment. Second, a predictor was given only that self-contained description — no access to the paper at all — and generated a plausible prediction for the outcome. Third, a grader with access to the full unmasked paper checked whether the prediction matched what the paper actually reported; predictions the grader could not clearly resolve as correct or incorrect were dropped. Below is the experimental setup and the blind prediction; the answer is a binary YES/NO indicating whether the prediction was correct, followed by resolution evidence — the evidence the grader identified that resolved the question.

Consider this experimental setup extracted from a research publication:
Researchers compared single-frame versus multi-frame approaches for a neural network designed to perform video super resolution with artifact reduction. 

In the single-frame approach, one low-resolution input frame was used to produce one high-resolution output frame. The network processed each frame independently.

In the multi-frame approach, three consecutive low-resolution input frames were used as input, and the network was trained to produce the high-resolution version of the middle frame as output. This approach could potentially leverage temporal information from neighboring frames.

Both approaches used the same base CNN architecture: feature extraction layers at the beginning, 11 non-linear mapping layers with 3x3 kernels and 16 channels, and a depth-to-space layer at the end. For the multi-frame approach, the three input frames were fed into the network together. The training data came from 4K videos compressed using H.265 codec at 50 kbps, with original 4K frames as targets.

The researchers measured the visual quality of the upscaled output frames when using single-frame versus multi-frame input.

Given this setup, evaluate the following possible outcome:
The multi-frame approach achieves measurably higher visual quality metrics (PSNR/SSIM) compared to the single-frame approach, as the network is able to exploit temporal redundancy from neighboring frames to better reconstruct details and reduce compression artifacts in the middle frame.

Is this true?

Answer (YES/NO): NO